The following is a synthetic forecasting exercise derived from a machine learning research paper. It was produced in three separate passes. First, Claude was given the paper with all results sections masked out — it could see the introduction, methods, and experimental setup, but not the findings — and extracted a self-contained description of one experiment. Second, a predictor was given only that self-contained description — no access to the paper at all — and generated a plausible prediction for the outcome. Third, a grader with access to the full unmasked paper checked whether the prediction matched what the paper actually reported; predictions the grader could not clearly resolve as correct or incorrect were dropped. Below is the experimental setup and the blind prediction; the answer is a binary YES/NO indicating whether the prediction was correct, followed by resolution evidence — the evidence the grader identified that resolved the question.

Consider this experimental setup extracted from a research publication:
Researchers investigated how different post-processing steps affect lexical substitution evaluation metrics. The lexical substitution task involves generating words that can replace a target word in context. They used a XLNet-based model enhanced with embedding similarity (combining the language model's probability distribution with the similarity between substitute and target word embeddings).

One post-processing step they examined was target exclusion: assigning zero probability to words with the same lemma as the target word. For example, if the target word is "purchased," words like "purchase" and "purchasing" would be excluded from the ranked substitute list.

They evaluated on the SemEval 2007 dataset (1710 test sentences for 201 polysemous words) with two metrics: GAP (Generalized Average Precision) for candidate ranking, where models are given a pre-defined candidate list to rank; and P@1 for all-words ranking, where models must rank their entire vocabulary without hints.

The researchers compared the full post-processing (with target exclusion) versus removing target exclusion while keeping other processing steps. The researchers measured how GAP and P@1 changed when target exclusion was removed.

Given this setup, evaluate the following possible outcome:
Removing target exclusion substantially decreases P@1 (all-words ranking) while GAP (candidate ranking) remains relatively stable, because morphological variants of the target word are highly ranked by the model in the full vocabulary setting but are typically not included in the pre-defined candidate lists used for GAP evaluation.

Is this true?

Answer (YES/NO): YES